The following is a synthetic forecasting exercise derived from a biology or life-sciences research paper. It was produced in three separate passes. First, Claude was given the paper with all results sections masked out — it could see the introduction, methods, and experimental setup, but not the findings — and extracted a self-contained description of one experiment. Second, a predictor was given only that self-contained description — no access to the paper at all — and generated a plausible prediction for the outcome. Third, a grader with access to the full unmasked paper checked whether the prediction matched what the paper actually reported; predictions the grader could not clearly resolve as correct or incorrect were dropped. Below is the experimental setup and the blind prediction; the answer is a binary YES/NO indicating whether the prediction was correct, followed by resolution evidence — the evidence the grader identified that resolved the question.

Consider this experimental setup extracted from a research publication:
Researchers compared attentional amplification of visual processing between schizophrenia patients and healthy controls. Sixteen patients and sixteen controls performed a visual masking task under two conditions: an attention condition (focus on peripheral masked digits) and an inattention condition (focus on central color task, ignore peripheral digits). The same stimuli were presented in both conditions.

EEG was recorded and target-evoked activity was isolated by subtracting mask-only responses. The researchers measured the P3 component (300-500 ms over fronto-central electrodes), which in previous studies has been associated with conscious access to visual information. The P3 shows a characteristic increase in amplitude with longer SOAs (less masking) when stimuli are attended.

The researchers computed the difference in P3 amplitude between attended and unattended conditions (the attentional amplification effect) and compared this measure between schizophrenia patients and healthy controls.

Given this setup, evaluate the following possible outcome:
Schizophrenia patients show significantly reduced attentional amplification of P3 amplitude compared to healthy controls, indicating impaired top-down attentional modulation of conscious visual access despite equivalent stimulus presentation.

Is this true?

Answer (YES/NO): NO